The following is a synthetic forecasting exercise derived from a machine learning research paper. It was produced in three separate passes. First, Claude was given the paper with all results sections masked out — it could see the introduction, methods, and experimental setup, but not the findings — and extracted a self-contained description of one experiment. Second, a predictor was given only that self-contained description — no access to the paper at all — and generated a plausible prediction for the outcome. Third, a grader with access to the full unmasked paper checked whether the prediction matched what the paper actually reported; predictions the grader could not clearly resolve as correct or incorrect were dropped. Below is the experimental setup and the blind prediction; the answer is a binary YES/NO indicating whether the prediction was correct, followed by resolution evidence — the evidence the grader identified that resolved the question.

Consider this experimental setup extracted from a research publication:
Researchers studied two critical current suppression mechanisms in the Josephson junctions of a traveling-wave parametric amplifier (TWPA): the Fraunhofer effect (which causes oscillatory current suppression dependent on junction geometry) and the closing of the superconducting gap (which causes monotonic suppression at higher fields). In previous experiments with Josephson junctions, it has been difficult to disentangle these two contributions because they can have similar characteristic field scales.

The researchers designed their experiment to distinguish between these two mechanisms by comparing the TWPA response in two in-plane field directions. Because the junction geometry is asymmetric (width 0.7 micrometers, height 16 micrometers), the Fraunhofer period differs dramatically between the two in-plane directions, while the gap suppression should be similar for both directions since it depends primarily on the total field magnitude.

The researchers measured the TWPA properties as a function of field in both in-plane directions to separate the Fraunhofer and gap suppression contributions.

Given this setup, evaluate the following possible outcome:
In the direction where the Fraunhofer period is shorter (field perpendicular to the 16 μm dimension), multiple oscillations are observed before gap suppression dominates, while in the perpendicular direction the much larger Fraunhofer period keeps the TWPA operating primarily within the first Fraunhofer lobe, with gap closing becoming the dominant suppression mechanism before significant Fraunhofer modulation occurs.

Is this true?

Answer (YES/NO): NO